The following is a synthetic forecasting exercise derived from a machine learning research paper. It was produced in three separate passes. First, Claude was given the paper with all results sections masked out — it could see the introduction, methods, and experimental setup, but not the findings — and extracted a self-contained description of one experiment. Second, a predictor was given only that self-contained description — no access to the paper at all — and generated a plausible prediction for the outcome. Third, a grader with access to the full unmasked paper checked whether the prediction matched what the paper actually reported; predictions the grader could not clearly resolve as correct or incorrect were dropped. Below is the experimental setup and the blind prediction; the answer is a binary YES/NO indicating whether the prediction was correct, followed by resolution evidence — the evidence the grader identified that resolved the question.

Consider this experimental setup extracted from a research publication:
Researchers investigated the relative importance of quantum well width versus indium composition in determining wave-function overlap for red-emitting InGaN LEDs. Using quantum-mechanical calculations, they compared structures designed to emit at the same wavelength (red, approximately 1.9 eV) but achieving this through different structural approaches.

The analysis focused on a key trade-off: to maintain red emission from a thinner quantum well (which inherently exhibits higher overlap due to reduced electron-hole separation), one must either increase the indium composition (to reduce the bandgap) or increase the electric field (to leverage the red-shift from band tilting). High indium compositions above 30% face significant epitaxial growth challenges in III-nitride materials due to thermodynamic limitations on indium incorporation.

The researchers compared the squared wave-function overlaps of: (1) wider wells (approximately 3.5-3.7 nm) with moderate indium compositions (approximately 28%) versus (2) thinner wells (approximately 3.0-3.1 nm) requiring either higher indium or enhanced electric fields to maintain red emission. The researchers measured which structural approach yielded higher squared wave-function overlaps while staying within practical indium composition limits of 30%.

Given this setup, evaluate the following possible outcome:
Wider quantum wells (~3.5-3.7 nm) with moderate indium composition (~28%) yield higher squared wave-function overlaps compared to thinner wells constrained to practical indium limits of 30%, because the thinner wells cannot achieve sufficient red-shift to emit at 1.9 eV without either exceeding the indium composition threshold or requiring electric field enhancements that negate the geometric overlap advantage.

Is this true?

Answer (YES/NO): NO